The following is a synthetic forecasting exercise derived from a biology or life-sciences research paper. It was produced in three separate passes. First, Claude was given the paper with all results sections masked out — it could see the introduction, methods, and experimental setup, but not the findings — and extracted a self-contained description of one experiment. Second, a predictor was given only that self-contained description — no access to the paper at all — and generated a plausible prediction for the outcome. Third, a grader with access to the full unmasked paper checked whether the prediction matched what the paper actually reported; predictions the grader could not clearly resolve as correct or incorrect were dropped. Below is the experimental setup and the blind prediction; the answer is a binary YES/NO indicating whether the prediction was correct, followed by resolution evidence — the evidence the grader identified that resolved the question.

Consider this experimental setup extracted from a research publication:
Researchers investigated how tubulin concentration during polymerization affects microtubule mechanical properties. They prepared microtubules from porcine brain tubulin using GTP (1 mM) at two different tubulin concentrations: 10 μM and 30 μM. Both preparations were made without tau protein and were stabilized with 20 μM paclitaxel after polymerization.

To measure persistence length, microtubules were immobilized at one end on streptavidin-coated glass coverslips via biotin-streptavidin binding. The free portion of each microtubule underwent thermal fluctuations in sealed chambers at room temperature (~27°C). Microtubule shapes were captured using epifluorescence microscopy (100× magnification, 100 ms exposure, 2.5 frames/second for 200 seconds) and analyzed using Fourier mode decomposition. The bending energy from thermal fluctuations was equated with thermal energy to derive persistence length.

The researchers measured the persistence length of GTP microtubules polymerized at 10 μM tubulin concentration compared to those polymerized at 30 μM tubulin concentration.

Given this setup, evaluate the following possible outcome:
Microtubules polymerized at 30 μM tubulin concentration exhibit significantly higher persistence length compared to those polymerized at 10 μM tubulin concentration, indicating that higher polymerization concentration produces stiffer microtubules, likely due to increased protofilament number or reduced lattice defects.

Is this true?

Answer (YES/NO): NO